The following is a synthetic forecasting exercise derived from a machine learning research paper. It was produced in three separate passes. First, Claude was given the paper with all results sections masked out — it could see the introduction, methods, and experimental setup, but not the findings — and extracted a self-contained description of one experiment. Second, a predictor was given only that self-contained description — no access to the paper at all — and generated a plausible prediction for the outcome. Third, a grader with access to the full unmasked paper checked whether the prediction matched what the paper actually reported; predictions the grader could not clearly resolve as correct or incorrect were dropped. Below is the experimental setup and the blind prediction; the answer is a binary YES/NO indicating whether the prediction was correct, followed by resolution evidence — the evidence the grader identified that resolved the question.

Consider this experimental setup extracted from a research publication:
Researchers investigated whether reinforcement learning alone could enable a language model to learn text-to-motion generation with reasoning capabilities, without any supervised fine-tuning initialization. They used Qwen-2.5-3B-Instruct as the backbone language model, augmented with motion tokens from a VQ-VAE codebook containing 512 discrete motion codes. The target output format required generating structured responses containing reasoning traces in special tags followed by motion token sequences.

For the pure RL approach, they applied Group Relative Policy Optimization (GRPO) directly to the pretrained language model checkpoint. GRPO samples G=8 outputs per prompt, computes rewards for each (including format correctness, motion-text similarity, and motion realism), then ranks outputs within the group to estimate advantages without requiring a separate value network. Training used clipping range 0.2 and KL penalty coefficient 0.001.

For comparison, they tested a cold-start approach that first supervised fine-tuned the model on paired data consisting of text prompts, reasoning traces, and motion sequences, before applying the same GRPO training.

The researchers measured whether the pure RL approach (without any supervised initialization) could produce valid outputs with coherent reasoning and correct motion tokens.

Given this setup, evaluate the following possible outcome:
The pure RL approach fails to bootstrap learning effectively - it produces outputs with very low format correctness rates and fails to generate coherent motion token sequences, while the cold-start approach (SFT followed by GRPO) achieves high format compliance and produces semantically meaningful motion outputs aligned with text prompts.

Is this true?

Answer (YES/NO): YES